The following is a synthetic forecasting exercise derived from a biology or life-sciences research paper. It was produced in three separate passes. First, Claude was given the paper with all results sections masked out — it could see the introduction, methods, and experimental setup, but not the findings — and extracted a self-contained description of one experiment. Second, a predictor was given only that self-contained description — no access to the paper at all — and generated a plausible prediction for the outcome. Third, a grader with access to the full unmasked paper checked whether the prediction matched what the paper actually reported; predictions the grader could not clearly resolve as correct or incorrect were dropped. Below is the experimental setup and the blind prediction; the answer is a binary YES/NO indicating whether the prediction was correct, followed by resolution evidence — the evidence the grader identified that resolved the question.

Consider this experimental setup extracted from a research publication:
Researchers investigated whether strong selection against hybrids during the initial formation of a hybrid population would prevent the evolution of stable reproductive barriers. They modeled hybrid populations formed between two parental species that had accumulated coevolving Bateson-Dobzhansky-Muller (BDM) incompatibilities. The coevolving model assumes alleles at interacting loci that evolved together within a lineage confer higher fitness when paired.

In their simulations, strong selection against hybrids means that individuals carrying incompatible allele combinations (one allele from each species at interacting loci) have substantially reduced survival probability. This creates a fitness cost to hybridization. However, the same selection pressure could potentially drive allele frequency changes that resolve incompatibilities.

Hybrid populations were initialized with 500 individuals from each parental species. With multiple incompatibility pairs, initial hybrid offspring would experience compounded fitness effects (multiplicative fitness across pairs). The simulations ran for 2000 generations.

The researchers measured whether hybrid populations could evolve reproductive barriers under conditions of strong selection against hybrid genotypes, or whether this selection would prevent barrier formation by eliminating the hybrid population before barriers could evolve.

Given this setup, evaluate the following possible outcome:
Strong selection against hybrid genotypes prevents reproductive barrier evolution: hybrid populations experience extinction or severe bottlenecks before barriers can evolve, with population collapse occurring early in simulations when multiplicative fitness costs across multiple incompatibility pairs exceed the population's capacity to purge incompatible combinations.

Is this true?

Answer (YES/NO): NO